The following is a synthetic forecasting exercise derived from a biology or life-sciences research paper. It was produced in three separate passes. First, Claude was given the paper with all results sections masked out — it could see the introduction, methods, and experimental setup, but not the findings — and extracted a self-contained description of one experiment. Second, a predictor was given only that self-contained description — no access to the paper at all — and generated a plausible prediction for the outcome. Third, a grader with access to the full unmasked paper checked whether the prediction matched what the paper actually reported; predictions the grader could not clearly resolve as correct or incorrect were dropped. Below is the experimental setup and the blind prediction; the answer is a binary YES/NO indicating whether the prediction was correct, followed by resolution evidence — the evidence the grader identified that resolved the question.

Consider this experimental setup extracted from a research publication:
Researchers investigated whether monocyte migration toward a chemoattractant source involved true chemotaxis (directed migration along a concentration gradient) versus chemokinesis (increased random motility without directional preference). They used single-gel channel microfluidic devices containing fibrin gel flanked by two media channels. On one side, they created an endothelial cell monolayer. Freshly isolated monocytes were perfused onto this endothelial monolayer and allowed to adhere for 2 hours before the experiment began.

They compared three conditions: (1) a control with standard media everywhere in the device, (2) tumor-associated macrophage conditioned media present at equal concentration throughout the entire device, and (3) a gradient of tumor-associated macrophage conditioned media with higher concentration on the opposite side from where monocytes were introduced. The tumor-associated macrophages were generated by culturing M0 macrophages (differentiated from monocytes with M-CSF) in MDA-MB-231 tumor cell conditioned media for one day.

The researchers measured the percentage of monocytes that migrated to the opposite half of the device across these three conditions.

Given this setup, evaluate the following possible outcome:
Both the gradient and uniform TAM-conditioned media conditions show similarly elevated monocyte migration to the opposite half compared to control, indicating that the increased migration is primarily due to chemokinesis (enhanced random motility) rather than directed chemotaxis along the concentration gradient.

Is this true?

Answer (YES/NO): NO